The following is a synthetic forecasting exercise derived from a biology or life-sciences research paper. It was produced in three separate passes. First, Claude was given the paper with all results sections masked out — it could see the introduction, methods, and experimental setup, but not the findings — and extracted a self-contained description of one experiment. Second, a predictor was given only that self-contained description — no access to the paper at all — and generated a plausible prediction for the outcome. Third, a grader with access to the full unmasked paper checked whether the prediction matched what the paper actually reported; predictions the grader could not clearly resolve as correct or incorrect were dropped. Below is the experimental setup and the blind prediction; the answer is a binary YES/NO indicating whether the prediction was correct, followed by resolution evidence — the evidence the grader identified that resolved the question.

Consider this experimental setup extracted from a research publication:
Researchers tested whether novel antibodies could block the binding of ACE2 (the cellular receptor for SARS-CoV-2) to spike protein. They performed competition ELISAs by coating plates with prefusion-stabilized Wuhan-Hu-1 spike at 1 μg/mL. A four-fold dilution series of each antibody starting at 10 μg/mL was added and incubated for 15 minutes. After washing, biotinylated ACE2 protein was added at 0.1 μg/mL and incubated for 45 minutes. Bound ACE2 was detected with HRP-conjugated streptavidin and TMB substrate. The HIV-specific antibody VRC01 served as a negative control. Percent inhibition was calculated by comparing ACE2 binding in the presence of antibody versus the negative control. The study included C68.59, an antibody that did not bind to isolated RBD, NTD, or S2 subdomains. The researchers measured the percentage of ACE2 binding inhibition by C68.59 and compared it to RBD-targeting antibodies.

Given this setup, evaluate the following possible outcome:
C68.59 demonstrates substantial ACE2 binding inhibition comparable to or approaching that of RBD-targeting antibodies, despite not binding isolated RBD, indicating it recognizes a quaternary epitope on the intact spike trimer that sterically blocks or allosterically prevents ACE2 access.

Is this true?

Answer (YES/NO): NO